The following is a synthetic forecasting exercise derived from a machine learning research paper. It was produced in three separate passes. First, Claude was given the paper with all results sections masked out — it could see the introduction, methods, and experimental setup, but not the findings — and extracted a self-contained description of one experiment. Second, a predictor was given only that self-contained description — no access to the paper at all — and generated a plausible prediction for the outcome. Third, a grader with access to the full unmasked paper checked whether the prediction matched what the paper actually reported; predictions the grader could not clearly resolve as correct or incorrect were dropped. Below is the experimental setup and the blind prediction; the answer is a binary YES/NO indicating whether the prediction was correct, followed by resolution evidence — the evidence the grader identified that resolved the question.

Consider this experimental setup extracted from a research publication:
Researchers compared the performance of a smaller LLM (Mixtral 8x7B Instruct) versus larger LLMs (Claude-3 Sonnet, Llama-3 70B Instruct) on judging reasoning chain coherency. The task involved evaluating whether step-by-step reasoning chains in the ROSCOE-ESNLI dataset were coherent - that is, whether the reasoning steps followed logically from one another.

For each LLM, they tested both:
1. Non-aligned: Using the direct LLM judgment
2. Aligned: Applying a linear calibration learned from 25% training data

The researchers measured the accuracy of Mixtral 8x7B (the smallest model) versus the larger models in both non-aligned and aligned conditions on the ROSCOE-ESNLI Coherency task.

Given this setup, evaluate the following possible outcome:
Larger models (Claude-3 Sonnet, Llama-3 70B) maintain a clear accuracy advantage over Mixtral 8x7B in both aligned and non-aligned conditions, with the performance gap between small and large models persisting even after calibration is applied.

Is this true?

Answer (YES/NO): NO